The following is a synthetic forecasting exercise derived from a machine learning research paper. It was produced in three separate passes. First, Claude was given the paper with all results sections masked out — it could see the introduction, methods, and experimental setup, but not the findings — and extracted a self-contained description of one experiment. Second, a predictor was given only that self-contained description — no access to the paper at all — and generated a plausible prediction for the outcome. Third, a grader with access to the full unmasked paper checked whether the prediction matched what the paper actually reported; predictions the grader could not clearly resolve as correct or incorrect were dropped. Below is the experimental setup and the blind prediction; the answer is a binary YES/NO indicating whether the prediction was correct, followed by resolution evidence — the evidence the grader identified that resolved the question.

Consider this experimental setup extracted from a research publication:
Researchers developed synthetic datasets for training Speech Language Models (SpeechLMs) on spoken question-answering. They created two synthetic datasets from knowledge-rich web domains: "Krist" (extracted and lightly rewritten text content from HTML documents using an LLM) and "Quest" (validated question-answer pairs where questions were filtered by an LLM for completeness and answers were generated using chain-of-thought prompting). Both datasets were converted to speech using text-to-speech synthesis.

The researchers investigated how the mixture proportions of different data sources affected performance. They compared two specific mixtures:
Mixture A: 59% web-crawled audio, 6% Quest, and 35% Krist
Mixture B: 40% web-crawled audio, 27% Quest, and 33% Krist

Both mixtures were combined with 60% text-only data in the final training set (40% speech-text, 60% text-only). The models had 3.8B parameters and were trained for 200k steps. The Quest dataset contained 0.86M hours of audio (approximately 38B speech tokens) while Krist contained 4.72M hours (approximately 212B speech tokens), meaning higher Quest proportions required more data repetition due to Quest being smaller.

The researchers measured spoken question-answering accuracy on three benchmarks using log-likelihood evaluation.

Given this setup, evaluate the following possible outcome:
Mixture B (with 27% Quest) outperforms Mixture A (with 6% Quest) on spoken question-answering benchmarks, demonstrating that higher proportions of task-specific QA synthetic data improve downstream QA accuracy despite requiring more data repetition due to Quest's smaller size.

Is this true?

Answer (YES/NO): NO